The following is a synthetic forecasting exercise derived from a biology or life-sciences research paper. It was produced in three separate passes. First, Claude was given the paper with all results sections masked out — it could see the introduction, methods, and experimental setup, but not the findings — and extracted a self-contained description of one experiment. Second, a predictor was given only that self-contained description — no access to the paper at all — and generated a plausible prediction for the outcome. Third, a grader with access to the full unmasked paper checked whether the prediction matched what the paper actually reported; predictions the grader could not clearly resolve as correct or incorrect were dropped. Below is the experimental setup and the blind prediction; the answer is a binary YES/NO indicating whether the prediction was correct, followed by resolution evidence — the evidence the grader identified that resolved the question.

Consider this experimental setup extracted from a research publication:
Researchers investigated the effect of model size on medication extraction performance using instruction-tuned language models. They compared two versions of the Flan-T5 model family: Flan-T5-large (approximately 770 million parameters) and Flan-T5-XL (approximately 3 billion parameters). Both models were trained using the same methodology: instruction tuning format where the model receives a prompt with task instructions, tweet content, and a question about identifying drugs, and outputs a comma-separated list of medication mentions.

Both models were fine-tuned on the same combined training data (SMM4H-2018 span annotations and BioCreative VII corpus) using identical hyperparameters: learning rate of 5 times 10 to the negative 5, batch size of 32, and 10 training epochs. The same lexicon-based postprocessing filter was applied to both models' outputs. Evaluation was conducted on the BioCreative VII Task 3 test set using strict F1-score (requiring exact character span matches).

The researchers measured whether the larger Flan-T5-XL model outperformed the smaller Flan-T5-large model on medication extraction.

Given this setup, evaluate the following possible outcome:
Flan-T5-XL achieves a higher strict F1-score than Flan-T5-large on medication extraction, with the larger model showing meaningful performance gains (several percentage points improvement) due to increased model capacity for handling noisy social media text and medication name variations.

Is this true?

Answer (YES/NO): NO